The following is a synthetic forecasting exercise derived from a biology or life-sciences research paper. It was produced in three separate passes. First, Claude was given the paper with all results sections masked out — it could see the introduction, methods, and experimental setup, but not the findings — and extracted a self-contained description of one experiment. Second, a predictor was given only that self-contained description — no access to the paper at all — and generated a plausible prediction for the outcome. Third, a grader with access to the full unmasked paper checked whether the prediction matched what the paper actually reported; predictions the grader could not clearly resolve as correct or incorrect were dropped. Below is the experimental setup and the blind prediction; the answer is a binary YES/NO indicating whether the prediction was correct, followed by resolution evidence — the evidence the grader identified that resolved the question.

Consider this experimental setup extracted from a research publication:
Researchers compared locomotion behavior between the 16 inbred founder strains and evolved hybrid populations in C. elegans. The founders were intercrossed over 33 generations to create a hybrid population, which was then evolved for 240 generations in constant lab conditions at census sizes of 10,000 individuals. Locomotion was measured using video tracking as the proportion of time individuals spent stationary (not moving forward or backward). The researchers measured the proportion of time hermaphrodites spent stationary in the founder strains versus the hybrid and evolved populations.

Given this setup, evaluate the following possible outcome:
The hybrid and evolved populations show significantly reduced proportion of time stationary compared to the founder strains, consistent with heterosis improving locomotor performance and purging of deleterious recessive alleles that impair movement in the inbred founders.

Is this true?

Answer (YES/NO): NO